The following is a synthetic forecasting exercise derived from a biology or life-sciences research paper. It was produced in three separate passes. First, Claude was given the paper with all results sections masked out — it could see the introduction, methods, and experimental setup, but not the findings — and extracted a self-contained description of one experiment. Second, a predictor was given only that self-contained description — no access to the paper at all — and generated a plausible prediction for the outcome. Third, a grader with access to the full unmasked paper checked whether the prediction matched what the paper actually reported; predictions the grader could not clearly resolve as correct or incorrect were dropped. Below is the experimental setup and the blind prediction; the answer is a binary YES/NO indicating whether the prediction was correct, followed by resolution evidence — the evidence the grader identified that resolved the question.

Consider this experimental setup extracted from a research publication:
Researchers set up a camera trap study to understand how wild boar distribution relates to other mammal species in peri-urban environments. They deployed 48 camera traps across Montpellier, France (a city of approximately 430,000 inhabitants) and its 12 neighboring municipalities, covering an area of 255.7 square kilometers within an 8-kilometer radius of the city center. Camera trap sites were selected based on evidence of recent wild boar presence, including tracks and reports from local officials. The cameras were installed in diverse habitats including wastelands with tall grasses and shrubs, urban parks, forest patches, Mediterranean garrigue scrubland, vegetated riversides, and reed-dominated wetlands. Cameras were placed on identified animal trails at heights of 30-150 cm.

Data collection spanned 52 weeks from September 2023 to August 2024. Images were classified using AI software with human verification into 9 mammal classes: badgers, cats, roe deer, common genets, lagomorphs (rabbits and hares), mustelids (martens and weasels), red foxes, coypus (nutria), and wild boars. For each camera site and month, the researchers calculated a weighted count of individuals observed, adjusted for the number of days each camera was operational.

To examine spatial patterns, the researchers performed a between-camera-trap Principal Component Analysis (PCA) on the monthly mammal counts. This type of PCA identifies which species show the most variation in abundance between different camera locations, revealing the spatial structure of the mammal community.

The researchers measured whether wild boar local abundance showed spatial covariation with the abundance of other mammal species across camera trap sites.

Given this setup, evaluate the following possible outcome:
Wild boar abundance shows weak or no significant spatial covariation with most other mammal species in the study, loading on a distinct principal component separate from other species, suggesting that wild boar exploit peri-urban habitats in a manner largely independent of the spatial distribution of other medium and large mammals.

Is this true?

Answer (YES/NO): NO